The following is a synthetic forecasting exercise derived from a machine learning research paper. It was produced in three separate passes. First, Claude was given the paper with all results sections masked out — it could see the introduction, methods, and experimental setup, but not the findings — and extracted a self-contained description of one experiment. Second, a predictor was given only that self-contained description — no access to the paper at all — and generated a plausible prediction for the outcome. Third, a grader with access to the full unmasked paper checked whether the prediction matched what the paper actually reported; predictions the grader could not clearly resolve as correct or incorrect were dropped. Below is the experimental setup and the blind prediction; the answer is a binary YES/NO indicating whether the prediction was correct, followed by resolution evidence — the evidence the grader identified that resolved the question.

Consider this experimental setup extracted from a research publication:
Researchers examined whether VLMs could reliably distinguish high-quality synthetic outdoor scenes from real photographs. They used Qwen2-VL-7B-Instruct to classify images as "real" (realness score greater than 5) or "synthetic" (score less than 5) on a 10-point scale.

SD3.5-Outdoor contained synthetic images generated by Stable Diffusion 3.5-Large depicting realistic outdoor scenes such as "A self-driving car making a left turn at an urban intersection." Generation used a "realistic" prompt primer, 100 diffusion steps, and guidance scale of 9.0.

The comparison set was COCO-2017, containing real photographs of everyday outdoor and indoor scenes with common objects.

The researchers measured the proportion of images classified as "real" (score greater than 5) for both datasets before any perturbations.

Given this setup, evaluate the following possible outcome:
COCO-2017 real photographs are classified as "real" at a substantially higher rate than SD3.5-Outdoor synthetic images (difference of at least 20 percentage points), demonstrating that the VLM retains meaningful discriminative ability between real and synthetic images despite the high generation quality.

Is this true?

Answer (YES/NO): NO